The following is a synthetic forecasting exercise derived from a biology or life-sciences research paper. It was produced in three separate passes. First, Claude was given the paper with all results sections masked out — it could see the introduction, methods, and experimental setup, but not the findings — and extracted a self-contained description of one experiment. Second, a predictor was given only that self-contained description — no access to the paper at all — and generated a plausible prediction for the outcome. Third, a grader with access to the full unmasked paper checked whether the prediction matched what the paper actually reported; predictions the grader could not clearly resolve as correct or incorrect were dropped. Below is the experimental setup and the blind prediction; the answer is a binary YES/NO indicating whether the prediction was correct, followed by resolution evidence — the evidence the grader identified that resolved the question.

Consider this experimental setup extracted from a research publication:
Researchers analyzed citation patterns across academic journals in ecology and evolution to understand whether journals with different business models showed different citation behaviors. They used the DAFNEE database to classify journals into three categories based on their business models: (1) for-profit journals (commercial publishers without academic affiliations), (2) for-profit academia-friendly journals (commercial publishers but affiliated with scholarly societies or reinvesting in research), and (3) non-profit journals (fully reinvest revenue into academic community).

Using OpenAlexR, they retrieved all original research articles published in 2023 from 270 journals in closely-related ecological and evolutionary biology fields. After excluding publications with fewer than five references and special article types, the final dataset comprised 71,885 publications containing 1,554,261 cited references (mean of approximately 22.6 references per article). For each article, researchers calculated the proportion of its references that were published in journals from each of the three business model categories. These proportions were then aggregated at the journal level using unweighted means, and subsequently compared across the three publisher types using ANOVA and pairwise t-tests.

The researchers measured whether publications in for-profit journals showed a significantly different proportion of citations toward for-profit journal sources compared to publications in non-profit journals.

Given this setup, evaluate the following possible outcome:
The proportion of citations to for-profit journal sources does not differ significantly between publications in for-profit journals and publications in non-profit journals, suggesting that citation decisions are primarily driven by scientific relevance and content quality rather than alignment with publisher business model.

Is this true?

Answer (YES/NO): NO